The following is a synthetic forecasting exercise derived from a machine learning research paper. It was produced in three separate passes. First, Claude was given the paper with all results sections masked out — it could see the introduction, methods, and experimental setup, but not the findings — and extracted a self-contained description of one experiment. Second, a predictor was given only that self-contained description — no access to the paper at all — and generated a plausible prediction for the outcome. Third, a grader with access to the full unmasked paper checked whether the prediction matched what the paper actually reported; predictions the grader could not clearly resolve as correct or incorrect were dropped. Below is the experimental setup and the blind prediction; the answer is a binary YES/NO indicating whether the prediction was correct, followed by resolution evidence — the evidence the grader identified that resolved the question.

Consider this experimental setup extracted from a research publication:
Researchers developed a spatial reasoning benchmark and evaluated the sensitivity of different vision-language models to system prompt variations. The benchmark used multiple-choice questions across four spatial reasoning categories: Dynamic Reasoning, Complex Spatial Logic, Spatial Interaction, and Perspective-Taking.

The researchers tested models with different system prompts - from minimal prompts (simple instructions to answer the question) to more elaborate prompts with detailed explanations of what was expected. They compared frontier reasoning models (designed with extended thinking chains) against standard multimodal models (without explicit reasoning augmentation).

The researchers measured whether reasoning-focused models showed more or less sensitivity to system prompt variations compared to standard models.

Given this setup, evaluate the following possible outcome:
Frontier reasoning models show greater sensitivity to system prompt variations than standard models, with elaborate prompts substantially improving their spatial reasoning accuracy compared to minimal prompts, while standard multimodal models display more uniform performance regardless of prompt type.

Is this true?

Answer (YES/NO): NO